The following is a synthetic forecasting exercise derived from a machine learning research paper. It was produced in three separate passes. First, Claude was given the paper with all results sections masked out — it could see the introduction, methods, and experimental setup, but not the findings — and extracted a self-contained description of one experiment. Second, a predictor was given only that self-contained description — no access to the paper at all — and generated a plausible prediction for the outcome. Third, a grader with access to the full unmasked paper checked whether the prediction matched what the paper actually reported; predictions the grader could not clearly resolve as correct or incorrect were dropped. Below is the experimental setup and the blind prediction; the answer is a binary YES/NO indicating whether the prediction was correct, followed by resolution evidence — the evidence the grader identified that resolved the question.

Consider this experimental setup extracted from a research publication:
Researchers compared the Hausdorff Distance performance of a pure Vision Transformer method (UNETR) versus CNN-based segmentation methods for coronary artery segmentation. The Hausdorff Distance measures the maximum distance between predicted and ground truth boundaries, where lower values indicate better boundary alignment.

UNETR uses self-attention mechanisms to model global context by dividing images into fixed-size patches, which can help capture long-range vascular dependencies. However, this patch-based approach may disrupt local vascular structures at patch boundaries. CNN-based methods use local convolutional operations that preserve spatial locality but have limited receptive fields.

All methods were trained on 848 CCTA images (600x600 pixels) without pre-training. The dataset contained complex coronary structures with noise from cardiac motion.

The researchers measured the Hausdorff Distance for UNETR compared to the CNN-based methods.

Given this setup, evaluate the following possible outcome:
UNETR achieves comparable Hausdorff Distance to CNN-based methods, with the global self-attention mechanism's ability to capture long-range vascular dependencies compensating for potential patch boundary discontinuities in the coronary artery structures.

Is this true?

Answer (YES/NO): NO